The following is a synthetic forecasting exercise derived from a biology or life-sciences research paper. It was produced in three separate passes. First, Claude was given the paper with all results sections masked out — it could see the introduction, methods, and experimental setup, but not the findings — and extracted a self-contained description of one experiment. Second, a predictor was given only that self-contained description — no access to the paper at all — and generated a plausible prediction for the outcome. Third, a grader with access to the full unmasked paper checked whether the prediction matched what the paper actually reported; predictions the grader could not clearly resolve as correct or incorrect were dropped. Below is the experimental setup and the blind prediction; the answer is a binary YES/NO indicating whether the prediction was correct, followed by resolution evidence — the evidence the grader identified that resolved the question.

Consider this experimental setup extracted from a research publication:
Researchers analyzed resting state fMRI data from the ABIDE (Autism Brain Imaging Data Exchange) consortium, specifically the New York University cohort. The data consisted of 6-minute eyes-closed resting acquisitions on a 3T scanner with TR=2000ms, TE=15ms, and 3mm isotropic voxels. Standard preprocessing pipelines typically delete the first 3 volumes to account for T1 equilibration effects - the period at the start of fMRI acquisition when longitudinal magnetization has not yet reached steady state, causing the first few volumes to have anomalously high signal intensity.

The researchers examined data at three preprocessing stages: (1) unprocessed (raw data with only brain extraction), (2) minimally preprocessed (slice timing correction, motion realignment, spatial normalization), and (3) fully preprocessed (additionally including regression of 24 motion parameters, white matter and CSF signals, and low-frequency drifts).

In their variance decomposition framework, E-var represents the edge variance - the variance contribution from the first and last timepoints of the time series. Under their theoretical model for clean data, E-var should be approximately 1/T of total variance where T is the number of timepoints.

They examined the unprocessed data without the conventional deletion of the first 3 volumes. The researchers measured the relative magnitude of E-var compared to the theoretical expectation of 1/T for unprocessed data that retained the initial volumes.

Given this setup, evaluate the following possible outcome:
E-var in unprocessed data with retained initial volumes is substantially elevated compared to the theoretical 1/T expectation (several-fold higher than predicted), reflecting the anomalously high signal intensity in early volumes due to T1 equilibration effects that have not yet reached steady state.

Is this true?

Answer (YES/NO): YES